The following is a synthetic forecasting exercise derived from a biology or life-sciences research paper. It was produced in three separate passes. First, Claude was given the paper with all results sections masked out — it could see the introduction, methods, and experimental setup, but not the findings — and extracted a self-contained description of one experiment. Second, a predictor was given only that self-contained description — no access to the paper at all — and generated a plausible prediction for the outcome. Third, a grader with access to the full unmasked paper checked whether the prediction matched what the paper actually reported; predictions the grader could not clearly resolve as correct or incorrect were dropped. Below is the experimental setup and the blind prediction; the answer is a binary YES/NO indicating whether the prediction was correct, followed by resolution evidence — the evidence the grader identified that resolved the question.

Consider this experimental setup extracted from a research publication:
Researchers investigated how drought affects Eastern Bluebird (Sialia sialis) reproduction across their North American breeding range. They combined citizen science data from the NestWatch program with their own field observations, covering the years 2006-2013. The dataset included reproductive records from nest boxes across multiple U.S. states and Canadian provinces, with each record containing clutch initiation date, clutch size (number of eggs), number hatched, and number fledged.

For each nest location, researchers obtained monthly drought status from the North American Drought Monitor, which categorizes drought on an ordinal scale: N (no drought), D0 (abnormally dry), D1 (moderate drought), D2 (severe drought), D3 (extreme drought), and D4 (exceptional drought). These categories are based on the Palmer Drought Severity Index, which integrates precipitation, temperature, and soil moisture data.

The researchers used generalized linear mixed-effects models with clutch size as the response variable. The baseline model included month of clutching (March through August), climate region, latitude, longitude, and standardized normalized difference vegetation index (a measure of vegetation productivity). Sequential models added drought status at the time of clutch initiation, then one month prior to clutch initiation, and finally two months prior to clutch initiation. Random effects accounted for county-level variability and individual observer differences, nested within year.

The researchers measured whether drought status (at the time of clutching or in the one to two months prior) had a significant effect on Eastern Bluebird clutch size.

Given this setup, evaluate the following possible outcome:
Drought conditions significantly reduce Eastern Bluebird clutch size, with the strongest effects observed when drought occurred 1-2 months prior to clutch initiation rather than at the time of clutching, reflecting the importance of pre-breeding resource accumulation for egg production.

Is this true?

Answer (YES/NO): NO